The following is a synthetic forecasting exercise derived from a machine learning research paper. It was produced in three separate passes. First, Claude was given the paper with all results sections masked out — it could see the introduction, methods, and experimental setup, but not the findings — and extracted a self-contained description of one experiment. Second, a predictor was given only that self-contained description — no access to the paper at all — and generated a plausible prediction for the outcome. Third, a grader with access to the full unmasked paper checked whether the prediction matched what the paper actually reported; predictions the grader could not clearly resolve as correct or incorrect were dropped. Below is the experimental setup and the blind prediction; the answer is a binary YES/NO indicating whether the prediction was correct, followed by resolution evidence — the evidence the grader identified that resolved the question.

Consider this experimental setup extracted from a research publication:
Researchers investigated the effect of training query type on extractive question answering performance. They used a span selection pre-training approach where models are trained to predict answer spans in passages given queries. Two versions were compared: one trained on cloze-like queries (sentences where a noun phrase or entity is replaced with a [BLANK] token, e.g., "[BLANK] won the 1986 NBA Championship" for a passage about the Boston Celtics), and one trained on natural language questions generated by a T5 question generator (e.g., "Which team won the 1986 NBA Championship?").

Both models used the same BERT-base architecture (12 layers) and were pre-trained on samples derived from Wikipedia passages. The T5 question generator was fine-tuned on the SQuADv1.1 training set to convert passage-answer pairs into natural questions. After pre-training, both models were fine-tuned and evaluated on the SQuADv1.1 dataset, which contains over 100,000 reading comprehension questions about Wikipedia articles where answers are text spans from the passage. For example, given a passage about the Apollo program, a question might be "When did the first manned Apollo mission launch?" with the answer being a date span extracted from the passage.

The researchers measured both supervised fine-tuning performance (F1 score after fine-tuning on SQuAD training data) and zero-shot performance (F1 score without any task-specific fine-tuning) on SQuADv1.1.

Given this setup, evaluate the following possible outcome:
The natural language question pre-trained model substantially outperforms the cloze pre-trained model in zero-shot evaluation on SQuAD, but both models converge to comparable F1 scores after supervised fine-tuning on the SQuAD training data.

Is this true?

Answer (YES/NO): YES